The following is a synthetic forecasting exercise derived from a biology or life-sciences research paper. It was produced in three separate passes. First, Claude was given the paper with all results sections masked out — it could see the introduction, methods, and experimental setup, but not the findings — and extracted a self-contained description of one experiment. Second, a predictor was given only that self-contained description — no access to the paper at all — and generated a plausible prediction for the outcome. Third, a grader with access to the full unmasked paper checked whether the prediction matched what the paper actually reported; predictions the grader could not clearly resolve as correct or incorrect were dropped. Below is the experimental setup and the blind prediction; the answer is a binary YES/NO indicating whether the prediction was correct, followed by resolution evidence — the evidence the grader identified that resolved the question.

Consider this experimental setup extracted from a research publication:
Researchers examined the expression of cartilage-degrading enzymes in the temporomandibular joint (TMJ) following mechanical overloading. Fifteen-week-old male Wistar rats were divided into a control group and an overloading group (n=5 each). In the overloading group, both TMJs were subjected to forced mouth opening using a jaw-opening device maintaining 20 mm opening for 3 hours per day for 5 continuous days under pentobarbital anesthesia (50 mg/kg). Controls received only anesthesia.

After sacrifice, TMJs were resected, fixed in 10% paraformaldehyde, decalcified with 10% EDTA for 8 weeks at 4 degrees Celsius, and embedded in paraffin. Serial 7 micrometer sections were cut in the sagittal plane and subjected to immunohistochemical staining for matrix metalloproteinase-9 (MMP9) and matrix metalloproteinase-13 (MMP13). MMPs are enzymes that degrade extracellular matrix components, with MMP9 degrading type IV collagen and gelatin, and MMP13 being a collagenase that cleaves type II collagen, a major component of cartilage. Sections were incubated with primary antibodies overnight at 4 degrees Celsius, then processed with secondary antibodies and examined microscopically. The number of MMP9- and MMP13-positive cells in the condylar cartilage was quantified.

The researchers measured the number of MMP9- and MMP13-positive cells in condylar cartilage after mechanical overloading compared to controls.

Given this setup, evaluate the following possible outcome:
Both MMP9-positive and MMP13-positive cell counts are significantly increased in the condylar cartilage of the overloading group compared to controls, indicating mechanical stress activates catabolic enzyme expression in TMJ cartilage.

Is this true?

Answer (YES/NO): YES